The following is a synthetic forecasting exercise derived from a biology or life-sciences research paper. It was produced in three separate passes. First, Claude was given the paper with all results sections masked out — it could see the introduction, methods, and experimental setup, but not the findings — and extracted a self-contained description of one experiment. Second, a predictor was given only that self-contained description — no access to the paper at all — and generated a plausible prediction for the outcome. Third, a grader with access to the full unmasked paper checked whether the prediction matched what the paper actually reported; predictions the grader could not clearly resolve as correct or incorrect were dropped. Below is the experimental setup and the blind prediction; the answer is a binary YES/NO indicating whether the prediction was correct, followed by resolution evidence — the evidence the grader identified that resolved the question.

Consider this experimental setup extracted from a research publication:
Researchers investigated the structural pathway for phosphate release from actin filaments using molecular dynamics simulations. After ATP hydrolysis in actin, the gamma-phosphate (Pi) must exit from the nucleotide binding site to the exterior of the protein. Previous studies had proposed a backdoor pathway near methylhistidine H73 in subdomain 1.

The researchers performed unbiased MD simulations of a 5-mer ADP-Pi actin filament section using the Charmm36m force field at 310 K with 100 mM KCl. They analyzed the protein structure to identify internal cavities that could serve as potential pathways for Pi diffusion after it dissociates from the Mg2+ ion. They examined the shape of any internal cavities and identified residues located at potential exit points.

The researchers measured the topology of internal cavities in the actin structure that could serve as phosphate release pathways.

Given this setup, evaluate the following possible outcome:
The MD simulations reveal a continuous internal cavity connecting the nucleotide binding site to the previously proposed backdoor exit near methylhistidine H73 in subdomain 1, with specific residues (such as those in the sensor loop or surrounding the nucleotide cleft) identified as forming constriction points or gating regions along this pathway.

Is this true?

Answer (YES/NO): YES